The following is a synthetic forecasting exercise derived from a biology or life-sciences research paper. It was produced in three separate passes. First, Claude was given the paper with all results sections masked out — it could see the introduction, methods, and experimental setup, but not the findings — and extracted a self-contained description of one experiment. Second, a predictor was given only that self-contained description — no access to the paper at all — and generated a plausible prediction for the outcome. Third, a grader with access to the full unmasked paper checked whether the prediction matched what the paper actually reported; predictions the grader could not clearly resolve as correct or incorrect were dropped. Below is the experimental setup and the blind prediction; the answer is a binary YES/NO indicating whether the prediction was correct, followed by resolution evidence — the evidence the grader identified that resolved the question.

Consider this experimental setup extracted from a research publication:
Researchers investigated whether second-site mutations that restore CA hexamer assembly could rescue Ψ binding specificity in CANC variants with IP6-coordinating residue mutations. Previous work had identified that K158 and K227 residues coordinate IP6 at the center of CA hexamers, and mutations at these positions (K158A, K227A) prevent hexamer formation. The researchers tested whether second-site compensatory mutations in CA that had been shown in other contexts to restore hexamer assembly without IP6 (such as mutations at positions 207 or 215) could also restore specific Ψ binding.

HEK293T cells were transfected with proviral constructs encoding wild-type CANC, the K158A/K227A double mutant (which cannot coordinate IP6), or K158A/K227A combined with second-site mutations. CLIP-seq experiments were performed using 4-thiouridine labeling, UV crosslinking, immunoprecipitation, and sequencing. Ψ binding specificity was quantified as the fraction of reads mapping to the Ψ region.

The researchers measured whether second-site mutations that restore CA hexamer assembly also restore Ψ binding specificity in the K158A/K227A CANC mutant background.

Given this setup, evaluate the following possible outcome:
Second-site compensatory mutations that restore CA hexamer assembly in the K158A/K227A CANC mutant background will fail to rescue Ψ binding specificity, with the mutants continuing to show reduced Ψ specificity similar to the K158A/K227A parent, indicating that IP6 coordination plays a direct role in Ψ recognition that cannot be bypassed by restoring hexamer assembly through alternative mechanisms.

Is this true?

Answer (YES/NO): NO